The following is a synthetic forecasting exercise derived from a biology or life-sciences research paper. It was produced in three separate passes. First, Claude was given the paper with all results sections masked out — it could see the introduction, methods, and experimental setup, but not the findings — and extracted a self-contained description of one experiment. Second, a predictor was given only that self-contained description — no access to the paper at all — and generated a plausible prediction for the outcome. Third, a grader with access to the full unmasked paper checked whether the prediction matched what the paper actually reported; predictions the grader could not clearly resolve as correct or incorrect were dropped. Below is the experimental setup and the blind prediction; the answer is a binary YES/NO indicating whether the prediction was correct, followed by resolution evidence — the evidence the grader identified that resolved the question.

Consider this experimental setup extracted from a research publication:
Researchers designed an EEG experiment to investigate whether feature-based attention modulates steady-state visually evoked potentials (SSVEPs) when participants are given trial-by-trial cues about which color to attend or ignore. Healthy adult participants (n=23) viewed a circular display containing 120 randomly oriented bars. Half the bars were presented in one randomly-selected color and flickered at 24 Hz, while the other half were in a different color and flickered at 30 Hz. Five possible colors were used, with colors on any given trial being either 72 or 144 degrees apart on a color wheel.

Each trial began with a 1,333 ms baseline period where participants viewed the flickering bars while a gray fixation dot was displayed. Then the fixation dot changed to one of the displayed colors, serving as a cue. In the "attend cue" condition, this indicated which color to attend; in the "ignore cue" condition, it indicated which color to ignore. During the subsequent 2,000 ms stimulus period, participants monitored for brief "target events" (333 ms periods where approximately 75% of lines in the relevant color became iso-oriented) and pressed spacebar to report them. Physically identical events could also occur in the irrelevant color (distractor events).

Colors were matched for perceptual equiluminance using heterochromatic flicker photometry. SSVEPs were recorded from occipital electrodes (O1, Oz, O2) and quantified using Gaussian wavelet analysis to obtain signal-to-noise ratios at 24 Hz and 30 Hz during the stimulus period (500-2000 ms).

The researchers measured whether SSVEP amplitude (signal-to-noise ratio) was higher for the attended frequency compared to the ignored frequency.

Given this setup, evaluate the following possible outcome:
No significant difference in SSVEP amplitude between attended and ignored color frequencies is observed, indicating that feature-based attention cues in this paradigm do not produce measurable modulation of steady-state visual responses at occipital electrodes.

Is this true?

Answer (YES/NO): YES